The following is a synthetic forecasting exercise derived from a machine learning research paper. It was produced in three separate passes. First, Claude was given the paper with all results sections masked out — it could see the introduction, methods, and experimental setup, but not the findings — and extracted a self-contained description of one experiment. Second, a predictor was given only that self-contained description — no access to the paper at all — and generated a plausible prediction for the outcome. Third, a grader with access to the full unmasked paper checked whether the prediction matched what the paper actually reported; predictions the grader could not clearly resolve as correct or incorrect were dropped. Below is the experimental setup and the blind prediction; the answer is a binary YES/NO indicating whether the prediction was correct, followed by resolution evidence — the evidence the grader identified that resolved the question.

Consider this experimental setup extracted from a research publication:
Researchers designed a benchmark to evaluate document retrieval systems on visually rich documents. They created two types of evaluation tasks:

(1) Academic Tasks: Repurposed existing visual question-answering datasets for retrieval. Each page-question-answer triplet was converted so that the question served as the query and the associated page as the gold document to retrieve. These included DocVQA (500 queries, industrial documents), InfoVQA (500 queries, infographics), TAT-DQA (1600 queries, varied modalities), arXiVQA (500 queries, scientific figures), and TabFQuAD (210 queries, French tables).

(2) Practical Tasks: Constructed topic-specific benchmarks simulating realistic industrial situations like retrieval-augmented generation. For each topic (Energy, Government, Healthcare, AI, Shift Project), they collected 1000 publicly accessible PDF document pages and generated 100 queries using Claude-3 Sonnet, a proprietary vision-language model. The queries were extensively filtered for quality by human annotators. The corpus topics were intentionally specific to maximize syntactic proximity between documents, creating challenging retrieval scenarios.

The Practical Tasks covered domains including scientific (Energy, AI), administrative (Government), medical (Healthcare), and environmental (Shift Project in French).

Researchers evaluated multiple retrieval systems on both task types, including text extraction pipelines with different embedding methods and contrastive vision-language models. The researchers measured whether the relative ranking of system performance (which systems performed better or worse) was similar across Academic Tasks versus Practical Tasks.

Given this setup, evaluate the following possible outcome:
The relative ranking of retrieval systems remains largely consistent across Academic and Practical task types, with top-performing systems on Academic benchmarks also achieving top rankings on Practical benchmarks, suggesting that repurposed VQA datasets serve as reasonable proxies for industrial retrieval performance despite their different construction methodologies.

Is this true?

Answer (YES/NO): NO